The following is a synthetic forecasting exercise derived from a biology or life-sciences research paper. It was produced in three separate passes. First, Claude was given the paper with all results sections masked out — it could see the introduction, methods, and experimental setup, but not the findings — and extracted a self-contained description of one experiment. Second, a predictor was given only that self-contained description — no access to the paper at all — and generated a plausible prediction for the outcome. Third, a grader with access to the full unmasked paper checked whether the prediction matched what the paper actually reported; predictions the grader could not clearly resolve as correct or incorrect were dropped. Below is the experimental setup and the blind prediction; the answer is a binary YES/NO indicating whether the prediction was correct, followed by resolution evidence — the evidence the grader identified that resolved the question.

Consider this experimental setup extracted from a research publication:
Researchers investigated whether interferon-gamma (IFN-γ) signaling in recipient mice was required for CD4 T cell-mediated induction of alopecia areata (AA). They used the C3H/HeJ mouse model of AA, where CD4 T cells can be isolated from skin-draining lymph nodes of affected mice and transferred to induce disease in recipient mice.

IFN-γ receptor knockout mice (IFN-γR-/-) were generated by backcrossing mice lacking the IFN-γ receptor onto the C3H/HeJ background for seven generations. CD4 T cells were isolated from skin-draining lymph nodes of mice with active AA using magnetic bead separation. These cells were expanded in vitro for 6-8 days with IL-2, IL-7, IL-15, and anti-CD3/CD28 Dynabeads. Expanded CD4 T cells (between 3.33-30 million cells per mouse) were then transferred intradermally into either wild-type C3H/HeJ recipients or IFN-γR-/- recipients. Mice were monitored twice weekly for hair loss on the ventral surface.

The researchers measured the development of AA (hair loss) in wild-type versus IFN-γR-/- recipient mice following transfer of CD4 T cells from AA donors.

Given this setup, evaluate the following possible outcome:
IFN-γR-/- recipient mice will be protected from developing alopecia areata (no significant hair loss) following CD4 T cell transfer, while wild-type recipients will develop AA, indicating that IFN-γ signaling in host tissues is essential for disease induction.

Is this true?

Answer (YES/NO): YES